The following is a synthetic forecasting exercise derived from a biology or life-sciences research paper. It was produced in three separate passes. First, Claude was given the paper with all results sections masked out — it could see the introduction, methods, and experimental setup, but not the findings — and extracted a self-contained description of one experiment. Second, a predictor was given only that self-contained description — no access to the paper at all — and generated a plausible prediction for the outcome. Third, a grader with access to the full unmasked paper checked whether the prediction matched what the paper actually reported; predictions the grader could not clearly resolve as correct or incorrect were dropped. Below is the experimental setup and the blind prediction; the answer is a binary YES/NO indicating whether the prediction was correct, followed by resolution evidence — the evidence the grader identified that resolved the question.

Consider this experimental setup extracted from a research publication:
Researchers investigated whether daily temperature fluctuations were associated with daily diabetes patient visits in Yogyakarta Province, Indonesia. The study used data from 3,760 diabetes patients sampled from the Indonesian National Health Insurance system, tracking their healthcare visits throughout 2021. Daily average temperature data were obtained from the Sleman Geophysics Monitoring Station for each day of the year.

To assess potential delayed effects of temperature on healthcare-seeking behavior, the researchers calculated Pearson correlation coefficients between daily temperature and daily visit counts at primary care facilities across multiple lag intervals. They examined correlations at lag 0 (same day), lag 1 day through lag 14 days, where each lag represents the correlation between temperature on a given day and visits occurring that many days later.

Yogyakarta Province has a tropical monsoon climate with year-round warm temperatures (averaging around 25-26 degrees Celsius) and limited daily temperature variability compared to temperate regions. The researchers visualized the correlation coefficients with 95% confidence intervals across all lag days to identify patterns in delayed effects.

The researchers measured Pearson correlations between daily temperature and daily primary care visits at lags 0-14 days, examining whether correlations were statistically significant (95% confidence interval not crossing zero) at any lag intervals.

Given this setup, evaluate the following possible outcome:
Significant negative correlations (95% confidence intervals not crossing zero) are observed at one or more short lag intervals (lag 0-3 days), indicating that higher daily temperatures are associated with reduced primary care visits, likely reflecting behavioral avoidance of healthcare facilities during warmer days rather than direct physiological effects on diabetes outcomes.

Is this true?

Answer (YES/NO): NO